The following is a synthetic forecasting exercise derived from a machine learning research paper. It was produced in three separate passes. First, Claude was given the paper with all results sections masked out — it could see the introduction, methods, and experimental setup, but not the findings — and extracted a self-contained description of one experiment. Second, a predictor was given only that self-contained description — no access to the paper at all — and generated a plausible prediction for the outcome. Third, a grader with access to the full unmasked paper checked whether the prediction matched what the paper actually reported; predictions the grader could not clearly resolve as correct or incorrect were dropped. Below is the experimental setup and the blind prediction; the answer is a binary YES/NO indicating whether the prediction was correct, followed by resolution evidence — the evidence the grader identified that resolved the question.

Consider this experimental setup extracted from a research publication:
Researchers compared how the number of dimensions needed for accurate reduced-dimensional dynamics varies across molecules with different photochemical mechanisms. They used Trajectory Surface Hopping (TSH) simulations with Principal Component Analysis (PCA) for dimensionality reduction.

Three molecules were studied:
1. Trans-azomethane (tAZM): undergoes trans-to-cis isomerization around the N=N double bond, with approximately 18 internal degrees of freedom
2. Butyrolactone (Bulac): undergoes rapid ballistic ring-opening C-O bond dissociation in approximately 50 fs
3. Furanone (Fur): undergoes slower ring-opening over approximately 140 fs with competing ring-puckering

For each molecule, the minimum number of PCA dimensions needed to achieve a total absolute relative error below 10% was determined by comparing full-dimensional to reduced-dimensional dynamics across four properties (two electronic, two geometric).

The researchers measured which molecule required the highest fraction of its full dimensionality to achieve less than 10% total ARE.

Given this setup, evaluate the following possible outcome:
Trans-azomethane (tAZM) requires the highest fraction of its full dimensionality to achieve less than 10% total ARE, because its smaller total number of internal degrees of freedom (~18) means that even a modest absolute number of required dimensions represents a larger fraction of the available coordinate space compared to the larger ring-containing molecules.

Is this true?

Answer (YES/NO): NO